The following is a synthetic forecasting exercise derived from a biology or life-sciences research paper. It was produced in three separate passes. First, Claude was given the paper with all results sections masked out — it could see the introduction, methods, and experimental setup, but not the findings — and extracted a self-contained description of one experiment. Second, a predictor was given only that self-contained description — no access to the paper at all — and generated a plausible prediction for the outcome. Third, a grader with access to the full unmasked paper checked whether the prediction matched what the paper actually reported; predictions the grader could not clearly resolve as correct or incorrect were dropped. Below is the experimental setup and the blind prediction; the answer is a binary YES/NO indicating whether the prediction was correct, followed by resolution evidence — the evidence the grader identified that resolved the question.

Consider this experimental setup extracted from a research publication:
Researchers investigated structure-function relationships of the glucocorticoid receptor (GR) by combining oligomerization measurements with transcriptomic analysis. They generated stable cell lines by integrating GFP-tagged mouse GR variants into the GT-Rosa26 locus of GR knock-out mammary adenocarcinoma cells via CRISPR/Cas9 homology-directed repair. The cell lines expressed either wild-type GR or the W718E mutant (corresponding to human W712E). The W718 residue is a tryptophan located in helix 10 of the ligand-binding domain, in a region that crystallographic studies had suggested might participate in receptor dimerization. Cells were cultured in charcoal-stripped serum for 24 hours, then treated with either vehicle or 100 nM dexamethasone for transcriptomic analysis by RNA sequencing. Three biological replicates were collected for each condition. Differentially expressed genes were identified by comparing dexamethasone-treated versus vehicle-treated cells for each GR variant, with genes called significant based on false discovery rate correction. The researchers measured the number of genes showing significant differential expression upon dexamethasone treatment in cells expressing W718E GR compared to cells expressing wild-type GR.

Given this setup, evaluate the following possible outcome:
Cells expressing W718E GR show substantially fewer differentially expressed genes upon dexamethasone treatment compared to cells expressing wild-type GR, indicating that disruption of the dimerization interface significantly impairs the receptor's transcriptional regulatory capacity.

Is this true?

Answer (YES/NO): YES